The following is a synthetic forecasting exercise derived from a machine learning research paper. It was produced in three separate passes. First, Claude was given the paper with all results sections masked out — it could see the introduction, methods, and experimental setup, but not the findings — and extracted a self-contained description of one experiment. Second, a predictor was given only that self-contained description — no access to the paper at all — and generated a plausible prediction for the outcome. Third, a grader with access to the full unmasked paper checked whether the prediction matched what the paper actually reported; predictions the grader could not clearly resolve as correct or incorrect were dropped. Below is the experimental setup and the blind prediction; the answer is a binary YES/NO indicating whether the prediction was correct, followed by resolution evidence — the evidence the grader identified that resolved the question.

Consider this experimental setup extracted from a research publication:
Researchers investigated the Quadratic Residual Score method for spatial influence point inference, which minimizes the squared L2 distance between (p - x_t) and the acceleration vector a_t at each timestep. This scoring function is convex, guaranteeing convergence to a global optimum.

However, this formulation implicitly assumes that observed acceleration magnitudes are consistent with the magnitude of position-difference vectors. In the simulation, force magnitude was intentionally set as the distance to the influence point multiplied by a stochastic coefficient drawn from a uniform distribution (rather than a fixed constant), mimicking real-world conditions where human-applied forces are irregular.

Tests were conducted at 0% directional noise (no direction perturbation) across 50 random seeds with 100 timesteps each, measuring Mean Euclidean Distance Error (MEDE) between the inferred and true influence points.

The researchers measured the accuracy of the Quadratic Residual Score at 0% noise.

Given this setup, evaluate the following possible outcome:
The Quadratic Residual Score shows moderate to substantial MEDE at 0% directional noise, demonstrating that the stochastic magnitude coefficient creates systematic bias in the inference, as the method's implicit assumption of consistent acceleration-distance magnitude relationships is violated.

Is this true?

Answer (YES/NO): YES